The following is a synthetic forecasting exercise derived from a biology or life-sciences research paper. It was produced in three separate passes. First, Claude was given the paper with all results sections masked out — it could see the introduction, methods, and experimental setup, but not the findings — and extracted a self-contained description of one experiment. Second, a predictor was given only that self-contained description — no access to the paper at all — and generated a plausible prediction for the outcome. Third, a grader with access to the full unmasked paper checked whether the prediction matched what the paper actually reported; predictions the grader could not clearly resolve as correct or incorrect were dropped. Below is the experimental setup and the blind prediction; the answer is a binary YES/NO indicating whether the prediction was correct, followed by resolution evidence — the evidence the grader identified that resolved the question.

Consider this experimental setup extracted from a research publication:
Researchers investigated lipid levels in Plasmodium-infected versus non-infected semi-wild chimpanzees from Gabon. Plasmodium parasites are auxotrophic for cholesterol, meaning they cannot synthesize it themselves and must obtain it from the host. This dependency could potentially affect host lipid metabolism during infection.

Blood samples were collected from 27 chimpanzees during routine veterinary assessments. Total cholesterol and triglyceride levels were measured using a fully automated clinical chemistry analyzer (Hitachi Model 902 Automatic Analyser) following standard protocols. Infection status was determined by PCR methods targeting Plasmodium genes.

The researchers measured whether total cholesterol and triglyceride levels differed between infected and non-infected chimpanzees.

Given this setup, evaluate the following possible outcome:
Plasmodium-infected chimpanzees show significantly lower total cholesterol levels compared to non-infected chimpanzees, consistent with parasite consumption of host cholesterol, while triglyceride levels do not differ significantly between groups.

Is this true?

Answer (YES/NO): NO